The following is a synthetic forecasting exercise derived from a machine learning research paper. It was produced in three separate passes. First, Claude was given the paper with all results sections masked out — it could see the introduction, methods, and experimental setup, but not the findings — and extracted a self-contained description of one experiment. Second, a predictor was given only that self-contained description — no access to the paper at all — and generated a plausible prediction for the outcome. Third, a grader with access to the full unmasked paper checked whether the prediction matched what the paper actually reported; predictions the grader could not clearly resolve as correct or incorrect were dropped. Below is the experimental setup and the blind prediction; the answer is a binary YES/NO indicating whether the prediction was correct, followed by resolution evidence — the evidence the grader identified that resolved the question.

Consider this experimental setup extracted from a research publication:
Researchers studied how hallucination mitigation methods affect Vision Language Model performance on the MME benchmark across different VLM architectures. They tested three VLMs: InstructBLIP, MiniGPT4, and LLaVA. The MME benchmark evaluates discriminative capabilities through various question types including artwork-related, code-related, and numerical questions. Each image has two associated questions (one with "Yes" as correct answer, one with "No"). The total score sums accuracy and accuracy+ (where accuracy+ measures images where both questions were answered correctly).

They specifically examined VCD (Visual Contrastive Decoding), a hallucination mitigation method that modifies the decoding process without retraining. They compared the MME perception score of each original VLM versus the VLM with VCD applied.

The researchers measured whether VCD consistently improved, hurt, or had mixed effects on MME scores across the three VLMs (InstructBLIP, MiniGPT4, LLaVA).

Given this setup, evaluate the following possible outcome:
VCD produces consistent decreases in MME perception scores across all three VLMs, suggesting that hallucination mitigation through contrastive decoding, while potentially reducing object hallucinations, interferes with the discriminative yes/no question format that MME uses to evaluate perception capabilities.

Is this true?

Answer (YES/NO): NO